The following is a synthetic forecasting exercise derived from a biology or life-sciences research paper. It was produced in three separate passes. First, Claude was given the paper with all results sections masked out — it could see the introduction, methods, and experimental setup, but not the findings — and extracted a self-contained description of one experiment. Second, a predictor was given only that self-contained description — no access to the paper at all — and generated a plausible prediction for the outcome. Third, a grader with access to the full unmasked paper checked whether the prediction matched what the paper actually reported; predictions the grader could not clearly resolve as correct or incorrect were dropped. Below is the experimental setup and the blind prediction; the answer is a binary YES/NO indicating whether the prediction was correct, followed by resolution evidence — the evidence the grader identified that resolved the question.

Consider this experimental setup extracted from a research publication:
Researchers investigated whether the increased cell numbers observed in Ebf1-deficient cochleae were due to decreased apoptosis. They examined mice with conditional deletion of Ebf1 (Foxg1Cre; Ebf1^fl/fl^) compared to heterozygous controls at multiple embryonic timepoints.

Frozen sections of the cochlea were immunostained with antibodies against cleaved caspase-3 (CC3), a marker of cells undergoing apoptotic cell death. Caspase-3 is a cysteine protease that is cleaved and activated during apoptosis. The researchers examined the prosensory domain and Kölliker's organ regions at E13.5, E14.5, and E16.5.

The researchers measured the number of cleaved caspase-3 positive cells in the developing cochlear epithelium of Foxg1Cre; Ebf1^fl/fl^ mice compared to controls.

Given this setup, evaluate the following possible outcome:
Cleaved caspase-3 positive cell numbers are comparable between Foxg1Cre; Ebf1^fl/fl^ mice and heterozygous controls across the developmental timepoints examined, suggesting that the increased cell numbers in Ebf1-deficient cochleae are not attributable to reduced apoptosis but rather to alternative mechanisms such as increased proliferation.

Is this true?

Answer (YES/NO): YES